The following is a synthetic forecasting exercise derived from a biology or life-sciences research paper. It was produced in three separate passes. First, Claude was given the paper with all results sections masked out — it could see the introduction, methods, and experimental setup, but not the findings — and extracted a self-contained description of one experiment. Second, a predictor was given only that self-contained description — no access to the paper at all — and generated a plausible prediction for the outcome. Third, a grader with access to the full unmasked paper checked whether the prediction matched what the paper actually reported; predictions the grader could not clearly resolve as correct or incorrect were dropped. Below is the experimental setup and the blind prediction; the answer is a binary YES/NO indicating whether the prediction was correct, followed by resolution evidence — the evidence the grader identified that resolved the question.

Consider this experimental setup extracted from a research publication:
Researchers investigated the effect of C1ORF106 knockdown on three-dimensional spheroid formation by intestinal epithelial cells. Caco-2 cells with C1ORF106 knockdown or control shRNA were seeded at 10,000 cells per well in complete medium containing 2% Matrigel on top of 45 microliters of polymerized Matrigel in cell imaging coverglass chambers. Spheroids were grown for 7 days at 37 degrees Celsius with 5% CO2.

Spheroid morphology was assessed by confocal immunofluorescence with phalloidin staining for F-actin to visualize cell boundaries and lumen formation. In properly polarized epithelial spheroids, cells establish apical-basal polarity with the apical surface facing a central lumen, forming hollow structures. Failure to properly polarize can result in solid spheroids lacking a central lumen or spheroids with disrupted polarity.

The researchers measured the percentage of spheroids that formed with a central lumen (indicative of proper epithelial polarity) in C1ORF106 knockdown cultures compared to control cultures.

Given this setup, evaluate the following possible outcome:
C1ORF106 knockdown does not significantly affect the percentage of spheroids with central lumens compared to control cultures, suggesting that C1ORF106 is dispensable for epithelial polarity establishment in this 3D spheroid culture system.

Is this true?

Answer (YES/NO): NO